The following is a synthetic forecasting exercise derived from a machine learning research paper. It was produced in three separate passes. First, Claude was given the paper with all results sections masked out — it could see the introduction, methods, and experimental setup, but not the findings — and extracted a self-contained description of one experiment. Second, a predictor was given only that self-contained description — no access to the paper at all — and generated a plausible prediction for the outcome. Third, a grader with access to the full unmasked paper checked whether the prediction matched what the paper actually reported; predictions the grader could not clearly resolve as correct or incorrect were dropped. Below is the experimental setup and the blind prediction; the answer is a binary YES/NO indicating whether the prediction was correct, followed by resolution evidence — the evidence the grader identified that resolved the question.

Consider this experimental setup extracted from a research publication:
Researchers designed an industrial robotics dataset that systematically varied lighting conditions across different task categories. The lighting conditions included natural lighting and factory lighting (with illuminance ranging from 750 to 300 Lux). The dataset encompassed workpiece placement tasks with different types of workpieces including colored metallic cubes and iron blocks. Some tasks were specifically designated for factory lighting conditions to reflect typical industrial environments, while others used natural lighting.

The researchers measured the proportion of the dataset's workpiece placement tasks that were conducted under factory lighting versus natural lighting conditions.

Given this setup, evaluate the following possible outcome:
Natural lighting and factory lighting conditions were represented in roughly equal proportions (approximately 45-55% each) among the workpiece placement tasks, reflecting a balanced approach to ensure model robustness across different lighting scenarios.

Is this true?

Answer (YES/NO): NO